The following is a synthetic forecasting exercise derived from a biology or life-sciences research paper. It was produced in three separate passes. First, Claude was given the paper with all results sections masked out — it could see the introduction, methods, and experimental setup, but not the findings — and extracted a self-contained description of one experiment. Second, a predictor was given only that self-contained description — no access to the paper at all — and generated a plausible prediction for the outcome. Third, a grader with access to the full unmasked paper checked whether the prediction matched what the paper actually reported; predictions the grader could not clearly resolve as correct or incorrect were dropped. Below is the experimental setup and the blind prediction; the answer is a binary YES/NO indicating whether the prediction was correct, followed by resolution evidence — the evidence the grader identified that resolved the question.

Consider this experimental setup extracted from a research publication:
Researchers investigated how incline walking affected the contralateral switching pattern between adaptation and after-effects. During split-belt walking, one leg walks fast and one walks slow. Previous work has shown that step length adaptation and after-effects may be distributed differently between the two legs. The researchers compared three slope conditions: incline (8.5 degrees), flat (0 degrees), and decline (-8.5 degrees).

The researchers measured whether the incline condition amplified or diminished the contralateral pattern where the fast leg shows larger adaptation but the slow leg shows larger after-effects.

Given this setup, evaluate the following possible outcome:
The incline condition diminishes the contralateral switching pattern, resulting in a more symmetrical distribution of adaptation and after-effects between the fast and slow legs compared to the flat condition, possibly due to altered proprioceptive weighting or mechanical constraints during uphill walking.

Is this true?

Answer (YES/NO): NO